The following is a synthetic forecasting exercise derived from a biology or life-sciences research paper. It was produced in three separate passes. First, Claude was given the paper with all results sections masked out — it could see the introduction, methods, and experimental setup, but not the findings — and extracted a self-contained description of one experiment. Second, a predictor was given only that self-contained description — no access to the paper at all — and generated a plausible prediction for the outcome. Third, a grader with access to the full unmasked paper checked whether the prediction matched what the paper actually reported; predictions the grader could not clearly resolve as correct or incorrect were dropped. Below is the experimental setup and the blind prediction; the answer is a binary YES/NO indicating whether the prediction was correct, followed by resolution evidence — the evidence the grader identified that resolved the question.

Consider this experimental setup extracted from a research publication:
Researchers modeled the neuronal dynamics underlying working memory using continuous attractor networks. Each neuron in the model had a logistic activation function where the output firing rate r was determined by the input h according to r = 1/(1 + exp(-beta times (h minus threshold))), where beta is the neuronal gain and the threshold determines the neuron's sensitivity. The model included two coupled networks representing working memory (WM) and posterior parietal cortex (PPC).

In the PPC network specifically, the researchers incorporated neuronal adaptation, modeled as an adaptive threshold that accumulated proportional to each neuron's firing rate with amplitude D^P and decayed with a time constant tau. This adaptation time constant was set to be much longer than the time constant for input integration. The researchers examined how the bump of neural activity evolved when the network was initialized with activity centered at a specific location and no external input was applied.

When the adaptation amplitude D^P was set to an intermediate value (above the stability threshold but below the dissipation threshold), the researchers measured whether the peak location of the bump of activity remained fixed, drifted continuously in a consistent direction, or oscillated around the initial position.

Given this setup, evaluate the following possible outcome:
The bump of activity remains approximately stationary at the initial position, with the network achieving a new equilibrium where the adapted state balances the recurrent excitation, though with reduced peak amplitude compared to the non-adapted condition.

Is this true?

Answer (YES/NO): NO